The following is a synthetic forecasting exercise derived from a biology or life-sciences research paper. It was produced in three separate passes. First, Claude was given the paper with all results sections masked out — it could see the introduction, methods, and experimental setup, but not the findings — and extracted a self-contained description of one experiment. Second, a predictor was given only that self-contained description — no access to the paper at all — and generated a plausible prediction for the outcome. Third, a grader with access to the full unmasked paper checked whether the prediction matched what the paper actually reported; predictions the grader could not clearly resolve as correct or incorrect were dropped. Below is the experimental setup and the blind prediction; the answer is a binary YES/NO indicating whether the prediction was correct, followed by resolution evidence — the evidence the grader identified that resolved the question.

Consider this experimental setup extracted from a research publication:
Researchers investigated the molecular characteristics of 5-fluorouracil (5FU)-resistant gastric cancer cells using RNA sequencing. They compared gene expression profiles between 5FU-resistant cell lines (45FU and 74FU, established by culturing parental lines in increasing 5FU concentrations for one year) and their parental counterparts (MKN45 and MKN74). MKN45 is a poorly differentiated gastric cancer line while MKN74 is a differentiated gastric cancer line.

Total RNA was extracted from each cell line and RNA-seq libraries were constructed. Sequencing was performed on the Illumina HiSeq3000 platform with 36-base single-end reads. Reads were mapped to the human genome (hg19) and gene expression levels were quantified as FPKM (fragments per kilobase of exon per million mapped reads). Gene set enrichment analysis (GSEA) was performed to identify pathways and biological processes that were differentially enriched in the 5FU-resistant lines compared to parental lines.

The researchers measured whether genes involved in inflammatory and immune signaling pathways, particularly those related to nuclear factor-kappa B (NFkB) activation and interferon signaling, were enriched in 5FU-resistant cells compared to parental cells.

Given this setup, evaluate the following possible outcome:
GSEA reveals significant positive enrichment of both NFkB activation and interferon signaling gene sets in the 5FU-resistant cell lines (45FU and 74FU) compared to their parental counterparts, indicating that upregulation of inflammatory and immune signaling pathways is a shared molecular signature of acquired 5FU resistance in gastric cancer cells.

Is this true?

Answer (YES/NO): NO